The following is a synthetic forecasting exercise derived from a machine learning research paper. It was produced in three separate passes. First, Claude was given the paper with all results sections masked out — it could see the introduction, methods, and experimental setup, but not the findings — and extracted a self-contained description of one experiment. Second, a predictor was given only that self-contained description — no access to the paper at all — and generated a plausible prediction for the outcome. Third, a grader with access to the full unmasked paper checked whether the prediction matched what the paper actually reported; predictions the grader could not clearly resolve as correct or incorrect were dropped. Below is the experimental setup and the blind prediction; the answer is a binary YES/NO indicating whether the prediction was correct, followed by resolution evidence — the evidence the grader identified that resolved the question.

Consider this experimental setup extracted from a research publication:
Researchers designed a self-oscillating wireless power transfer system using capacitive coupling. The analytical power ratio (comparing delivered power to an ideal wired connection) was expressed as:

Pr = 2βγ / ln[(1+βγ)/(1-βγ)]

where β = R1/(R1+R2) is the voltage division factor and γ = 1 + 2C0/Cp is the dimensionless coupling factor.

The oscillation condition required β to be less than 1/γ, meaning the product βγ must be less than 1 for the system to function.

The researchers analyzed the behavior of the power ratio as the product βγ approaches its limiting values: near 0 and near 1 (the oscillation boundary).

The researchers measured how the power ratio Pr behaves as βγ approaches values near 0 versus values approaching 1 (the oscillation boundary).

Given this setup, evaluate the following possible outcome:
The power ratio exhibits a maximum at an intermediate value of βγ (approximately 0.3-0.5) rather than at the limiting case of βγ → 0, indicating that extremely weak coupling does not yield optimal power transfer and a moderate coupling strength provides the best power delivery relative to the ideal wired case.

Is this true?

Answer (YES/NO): NO